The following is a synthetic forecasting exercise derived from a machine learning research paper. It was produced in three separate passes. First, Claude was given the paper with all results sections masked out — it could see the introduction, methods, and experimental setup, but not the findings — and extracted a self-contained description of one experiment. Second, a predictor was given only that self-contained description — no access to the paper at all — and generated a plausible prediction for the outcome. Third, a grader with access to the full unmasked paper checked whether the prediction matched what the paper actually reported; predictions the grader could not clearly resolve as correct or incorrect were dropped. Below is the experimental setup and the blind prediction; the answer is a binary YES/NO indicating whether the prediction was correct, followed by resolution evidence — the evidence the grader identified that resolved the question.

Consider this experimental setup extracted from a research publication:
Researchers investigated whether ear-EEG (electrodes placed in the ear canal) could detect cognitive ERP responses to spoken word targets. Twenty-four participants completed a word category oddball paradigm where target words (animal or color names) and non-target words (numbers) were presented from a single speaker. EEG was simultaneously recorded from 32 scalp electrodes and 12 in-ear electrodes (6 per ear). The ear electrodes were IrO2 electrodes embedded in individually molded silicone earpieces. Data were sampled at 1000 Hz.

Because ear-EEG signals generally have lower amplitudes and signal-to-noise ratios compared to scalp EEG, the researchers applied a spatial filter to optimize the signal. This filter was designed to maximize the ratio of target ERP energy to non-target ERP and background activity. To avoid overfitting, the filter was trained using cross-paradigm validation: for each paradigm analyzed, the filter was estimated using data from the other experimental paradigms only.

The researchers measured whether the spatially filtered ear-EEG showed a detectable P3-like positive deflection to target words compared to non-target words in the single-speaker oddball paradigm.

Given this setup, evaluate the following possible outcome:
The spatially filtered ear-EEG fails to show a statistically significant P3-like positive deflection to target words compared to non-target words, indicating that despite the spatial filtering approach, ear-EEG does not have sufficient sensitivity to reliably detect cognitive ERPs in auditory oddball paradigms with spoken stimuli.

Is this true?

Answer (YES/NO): NO